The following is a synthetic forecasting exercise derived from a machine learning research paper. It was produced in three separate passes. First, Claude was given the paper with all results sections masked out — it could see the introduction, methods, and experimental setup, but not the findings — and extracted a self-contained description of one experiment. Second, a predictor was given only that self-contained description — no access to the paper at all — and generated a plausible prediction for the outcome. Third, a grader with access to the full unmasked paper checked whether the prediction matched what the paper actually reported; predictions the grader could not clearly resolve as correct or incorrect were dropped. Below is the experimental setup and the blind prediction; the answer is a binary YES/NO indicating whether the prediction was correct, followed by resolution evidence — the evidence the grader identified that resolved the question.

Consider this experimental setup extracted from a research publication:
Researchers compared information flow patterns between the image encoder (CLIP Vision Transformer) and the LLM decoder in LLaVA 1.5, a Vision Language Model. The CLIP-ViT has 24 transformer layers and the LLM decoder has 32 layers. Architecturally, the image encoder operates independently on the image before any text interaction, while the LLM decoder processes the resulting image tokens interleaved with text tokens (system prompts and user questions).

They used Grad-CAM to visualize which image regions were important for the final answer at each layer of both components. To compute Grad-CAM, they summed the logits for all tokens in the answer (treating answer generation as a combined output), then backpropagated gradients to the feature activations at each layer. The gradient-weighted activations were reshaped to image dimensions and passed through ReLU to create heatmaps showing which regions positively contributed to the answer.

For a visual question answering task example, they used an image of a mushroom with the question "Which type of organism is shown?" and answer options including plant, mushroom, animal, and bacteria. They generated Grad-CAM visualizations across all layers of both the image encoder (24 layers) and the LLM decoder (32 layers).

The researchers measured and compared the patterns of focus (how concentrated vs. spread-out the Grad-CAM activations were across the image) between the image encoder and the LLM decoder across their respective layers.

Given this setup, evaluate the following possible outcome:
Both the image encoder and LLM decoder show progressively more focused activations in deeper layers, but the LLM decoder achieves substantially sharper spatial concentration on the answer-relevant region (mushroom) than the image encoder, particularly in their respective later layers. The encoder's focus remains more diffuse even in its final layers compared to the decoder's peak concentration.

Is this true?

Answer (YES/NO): NO